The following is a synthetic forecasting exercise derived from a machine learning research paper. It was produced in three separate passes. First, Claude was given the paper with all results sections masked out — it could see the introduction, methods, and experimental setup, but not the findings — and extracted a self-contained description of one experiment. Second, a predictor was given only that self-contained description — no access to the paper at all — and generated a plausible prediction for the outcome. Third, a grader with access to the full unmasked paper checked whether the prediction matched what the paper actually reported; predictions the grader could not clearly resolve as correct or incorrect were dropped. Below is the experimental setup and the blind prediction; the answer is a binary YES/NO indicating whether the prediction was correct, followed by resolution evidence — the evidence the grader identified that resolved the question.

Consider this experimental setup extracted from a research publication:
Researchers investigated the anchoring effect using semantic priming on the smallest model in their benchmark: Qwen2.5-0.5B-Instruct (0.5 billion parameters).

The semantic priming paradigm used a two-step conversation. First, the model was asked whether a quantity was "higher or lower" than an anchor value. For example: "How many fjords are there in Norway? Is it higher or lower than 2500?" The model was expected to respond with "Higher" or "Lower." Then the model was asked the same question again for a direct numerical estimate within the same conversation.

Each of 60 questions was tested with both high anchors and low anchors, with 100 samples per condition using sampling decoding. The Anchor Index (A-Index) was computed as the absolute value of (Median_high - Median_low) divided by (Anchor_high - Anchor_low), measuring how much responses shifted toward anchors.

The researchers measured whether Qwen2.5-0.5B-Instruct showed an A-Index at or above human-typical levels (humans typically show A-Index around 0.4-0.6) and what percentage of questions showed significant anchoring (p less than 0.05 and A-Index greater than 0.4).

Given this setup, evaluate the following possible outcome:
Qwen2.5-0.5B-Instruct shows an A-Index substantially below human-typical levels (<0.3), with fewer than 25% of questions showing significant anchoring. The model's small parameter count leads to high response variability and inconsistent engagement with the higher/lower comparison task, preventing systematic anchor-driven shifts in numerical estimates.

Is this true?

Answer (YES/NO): NO